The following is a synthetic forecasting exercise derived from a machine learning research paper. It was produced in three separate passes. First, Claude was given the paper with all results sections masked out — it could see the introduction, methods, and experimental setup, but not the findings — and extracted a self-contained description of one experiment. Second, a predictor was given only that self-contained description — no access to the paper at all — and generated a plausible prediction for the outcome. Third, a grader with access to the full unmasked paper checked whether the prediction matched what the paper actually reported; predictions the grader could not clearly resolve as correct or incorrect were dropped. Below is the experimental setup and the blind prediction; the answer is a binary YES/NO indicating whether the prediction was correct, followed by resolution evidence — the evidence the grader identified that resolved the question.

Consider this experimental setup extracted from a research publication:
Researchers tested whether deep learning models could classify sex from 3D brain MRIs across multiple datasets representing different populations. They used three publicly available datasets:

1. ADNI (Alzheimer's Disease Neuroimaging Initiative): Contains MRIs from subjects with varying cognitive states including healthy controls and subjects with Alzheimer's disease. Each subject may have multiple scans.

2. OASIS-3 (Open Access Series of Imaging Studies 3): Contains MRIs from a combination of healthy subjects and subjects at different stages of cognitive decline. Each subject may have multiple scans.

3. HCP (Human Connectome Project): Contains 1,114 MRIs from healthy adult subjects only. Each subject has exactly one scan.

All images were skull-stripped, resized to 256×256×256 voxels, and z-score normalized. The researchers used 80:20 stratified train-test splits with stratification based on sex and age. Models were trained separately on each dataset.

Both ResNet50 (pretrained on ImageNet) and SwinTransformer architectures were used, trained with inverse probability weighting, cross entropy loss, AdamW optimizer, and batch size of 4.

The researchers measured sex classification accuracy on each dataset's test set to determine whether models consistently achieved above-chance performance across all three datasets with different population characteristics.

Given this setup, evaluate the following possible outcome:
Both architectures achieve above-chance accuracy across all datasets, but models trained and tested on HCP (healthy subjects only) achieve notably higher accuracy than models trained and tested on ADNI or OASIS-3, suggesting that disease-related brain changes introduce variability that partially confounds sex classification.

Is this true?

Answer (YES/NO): NO